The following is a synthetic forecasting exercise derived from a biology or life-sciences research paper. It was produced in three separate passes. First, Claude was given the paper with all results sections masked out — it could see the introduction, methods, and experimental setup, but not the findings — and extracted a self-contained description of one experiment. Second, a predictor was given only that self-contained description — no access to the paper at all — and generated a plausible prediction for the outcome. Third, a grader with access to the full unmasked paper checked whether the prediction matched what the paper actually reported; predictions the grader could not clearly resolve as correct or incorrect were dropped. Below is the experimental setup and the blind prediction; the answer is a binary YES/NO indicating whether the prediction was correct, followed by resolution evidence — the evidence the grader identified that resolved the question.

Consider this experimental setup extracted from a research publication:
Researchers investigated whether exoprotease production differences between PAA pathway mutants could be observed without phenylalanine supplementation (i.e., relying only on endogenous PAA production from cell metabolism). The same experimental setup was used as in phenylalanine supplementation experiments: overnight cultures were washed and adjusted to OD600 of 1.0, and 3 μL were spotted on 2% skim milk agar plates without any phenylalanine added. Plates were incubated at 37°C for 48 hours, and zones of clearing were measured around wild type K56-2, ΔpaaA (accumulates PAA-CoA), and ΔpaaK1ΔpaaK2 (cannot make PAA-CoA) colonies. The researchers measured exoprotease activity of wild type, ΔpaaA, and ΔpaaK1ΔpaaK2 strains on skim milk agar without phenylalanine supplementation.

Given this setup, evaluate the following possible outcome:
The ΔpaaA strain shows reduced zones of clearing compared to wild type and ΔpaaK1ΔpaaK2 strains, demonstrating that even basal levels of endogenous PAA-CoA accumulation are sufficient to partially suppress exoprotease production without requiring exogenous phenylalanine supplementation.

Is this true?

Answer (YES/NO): NO